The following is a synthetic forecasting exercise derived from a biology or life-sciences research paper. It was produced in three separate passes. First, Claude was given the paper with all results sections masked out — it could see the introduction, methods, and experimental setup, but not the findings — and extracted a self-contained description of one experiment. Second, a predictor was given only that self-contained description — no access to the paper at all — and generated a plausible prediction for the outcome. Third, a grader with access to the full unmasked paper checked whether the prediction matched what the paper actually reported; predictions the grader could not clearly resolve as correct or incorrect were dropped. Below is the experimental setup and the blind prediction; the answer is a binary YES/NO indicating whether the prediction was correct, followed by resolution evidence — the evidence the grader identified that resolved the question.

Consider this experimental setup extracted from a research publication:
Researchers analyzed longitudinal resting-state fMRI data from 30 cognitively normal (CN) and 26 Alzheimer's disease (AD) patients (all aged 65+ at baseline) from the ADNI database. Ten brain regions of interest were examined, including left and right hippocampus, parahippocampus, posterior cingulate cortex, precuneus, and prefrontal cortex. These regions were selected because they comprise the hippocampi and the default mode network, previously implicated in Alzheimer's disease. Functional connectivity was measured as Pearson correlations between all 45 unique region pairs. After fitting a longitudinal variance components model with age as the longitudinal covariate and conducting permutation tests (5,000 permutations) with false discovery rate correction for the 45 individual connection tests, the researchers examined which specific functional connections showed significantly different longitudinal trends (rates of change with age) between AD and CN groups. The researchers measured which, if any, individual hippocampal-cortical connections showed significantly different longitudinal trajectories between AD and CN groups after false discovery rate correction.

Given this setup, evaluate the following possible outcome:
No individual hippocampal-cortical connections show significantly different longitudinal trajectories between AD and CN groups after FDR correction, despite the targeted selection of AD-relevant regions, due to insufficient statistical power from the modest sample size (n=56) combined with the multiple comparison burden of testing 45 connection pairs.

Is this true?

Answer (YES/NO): NO